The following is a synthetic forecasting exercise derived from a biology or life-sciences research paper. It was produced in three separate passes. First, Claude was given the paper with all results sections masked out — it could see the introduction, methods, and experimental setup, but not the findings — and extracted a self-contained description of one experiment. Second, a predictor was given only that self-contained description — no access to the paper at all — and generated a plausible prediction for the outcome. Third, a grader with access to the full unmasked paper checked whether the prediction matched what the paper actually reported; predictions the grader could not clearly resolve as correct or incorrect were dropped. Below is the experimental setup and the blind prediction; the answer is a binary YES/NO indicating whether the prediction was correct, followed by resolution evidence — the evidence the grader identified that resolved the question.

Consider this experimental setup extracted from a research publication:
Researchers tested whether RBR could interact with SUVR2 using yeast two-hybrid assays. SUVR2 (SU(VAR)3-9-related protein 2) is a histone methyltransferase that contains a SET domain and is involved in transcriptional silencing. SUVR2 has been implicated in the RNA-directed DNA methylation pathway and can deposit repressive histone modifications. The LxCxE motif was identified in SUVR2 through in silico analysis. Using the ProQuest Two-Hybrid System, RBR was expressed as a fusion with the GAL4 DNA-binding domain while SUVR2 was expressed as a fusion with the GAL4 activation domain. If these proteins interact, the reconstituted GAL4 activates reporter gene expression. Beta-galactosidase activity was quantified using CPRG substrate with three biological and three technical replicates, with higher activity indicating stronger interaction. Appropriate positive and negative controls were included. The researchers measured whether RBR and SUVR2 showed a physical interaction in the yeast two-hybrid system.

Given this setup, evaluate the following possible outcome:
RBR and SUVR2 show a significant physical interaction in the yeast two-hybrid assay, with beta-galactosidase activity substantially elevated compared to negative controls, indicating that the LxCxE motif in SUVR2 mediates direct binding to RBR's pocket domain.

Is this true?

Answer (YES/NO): YES